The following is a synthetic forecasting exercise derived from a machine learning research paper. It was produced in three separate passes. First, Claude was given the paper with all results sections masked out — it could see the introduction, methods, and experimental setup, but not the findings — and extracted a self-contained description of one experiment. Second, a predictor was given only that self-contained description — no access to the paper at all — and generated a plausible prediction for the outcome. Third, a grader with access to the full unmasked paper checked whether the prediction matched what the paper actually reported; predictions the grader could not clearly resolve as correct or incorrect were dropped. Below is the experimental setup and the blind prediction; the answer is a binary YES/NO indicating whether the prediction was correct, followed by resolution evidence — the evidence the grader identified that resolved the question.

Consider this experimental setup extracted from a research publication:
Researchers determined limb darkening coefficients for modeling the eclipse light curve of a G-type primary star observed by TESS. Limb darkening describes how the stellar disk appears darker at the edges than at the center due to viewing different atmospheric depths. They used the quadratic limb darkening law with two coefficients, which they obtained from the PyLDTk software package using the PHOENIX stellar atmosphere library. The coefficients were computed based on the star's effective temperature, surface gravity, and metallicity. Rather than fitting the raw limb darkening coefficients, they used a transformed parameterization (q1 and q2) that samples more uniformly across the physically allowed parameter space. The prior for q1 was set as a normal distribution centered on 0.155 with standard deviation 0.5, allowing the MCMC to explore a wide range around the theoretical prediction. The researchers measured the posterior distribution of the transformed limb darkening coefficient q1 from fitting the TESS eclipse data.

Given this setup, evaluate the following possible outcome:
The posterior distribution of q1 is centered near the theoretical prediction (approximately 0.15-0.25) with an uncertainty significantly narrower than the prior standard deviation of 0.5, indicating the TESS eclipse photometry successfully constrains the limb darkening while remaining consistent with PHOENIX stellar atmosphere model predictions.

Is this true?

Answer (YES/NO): YES